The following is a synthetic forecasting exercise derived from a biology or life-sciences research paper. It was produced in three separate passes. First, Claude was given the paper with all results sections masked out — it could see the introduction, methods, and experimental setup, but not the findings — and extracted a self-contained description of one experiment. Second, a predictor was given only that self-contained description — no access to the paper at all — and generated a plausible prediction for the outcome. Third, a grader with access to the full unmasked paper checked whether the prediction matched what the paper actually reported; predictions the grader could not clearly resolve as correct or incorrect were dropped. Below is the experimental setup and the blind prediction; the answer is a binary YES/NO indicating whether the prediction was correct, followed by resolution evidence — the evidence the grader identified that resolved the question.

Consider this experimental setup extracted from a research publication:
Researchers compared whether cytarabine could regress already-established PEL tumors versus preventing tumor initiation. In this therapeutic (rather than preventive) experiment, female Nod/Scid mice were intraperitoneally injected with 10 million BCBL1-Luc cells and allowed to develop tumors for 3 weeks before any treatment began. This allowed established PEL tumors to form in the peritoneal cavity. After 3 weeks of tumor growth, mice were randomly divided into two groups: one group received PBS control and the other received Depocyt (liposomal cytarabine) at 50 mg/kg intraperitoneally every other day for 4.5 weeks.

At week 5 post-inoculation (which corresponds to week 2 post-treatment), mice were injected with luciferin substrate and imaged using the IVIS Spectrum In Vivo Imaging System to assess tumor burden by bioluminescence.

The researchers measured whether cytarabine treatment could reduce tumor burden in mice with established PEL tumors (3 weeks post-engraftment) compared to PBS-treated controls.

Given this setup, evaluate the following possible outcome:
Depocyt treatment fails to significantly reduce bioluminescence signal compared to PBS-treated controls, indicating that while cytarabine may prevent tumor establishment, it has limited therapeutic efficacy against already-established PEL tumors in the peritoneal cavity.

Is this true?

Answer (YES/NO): NO